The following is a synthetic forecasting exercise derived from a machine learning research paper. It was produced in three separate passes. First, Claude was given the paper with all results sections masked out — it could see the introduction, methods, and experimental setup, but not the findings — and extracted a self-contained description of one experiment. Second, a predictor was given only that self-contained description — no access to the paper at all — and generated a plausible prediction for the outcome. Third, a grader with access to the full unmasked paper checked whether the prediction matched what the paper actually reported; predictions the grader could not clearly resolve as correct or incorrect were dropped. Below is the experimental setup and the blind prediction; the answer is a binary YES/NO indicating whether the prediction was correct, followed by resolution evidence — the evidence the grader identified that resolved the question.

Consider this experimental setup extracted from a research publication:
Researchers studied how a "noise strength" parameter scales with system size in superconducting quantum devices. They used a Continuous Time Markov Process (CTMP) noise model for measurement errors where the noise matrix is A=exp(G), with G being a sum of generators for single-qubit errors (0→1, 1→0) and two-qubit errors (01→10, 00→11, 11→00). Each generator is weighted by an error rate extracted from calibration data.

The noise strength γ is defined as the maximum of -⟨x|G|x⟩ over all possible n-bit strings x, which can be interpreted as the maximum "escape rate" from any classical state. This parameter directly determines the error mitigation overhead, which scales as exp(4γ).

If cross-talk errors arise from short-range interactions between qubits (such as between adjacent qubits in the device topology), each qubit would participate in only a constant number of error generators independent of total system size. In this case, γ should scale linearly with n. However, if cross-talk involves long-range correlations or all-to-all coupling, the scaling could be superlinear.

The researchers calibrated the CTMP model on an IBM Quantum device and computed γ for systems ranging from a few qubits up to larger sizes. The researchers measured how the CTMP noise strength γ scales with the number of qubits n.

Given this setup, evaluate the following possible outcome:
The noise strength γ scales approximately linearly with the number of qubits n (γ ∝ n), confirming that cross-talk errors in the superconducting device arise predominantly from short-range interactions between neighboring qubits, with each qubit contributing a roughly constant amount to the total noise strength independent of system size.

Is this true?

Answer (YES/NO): YES